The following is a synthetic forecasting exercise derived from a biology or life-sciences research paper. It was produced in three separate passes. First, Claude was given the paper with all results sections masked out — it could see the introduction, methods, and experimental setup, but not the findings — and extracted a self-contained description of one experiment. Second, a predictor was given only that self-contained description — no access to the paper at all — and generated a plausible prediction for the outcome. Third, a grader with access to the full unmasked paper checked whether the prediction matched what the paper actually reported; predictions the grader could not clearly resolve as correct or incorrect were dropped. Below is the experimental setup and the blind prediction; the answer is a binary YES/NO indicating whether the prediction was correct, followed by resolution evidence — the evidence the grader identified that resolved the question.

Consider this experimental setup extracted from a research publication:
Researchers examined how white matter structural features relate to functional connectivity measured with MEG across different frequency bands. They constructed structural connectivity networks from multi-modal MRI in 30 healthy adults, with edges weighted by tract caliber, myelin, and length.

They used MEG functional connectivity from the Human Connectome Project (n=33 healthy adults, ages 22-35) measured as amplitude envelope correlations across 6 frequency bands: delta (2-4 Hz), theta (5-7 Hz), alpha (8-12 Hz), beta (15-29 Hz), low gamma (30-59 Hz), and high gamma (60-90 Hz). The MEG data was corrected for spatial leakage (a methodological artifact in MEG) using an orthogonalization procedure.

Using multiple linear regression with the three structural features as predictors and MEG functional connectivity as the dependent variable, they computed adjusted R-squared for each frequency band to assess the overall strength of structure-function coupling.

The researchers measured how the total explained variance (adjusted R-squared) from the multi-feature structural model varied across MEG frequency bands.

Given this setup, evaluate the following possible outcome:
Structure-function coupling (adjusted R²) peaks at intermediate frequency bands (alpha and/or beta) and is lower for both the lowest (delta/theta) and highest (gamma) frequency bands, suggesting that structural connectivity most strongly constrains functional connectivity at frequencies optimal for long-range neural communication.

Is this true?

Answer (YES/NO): NO